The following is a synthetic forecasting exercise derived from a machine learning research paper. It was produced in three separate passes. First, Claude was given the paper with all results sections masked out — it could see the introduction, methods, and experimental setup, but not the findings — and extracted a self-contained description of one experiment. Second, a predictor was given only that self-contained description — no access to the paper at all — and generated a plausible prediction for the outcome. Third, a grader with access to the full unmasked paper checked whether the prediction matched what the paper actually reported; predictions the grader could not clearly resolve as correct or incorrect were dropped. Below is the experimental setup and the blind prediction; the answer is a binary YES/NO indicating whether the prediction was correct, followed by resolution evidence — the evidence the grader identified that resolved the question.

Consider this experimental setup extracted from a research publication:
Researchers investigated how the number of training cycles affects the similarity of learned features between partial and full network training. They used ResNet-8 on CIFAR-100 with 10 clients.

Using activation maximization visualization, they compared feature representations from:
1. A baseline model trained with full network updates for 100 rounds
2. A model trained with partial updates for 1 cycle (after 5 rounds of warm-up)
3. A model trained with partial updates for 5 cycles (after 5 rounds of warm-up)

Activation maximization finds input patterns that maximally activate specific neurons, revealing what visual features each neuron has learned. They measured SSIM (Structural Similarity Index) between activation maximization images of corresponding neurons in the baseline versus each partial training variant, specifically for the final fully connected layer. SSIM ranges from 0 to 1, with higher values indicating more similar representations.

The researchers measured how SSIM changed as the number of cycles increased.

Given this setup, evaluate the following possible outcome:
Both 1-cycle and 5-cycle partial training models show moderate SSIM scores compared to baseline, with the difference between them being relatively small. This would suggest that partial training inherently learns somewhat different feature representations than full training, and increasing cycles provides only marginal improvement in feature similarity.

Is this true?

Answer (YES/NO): NO